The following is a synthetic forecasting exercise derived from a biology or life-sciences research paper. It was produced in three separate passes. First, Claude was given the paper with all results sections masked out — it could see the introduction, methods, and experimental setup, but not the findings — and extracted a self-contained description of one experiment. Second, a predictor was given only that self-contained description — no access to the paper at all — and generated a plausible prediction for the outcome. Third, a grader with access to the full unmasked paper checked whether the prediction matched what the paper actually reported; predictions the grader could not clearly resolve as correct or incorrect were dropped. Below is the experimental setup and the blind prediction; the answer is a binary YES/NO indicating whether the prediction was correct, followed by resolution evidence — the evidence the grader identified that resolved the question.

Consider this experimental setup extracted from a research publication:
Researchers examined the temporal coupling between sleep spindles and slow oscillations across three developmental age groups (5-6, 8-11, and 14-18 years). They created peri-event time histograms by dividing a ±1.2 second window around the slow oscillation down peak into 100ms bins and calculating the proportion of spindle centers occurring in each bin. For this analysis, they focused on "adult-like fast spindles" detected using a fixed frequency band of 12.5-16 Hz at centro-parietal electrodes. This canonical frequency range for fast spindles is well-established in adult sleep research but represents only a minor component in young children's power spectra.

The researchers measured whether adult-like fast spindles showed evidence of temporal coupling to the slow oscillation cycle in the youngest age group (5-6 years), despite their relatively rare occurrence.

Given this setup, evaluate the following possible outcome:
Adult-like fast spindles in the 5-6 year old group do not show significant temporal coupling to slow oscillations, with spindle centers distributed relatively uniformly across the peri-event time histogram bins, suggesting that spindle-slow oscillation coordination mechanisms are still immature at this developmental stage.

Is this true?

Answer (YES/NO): NO